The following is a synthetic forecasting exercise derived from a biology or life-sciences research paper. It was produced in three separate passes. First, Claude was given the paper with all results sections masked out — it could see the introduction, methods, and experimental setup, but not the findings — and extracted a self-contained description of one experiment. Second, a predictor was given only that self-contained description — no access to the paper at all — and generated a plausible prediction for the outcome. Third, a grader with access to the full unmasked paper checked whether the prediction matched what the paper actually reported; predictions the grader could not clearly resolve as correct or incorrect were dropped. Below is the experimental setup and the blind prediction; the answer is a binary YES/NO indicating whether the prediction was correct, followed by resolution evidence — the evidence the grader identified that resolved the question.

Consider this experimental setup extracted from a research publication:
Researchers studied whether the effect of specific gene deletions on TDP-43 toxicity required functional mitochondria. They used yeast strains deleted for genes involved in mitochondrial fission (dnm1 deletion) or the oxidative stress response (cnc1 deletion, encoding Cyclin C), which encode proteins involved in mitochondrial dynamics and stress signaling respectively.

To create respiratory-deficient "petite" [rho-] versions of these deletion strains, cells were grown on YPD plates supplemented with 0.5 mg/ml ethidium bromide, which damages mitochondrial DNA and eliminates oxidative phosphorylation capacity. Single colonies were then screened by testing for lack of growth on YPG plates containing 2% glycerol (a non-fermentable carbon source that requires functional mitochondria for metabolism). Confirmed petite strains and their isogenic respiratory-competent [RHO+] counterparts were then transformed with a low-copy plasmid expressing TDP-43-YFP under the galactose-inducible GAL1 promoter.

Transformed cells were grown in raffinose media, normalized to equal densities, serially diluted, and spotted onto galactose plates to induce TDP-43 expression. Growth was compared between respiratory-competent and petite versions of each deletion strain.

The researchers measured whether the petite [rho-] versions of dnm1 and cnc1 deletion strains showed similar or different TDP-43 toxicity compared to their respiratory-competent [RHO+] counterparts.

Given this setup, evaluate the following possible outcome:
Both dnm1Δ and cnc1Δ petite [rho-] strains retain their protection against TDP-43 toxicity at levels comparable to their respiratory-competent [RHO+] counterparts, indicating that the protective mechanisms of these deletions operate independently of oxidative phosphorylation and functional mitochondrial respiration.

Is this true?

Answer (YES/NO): NO